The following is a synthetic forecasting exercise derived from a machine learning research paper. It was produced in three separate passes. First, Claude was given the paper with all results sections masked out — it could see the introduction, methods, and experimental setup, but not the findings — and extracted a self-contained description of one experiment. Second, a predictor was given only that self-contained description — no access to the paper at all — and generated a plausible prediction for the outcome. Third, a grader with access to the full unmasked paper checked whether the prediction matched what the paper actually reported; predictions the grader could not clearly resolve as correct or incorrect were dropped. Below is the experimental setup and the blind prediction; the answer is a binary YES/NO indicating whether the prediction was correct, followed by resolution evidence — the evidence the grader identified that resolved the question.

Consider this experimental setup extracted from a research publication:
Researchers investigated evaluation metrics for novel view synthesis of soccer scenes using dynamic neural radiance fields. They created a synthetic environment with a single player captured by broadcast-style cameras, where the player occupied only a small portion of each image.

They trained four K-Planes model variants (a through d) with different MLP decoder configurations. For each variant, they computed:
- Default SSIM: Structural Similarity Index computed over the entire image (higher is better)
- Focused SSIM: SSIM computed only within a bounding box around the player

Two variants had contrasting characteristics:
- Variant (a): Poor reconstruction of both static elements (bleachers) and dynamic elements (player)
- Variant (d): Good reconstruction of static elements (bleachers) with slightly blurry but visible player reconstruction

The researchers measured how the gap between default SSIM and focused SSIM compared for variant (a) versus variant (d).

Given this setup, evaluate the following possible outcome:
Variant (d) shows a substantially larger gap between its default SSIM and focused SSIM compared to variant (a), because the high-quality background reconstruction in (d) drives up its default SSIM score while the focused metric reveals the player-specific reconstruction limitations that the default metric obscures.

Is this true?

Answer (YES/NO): NO